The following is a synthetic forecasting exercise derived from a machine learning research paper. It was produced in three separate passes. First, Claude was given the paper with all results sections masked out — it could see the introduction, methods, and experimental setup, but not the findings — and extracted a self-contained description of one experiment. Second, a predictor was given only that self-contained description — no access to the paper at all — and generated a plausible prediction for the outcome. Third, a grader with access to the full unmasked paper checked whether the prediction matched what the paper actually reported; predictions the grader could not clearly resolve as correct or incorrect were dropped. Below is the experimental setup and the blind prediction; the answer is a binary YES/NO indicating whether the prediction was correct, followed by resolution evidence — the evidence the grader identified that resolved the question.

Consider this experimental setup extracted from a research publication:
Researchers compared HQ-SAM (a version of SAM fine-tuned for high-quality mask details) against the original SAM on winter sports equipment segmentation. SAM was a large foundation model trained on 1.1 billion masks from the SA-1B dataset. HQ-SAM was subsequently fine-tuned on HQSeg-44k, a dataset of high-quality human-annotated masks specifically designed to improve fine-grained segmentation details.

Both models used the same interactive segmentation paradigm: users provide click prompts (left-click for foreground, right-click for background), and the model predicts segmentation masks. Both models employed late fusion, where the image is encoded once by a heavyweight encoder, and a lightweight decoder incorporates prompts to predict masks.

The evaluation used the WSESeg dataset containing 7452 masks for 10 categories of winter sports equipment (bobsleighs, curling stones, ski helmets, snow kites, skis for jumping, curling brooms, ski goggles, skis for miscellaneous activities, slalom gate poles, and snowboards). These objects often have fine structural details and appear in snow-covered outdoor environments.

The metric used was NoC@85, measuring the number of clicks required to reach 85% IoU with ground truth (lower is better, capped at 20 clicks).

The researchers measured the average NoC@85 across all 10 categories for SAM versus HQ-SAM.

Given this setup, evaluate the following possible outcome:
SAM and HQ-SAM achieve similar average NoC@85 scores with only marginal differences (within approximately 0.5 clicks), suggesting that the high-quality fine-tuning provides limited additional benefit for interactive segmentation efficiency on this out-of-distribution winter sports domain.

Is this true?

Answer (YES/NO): NO